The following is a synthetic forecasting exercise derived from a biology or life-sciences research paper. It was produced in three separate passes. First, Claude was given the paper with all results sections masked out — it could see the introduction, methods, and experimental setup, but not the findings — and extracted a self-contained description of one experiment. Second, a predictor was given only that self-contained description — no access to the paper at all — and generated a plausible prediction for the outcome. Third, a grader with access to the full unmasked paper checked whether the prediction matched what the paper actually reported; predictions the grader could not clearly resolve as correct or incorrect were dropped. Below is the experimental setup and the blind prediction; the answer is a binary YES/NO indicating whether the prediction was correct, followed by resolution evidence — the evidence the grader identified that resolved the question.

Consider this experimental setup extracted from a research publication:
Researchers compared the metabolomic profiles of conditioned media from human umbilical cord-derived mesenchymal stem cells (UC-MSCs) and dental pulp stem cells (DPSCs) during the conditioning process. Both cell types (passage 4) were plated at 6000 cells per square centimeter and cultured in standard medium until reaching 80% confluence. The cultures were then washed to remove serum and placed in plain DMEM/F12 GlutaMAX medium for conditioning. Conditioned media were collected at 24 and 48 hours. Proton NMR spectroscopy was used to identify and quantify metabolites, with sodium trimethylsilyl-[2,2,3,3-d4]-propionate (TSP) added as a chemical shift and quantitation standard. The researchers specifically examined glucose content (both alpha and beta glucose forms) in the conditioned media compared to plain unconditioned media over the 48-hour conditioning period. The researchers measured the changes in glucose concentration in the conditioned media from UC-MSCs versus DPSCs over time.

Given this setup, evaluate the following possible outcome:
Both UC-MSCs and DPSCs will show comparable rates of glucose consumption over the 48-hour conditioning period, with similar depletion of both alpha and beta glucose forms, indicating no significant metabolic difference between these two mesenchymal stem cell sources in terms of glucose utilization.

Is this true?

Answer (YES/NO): NO